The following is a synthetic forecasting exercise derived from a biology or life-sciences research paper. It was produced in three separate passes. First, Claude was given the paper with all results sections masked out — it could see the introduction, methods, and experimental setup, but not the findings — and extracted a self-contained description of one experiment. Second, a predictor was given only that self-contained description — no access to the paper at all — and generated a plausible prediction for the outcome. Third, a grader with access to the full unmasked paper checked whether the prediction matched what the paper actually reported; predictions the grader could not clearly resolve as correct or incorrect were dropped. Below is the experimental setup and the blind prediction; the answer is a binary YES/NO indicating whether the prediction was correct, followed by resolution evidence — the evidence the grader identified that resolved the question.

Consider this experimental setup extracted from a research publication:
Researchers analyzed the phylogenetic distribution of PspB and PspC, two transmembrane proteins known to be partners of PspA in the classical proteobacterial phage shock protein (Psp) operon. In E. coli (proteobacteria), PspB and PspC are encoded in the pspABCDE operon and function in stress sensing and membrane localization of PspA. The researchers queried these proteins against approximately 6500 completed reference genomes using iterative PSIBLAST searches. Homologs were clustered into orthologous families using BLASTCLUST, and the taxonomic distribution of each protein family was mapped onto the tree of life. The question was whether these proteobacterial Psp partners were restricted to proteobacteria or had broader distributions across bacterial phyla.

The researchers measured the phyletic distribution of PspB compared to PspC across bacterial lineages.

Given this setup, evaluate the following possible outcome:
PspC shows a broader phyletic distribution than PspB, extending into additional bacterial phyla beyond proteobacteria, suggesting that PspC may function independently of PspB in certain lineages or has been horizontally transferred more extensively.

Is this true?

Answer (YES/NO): YES